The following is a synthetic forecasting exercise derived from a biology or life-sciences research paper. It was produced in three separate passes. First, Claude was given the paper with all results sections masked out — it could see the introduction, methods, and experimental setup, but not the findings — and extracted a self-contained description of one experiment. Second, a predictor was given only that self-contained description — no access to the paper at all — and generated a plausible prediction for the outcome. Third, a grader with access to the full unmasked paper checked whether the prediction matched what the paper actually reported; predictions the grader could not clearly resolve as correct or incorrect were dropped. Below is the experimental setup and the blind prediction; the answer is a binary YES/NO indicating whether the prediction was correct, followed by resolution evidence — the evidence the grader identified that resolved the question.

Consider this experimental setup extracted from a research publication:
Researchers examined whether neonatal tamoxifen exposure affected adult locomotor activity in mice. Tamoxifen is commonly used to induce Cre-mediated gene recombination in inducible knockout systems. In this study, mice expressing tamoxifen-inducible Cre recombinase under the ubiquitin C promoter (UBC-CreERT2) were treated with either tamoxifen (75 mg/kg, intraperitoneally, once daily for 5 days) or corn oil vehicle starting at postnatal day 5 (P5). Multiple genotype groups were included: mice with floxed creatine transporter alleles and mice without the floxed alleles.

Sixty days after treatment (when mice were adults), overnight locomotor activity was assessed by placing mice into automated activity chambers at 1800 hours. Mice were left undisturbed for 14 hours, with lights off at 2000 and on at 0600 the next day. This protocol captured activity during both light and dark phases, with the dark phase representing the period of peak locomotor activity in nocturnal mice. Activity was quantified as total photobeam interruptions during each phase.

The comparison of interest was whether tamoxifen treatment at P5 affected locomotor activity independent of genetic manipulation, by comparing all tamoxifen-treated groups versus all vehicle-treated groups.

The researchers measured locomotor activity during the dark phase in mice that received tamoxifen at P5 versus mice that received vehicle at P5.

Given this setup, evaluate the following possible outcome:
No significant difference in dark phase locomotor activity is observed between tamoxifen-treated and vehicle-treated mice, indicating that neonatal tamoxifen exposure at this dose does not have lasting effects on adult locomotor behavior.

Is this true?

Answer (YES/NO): NO